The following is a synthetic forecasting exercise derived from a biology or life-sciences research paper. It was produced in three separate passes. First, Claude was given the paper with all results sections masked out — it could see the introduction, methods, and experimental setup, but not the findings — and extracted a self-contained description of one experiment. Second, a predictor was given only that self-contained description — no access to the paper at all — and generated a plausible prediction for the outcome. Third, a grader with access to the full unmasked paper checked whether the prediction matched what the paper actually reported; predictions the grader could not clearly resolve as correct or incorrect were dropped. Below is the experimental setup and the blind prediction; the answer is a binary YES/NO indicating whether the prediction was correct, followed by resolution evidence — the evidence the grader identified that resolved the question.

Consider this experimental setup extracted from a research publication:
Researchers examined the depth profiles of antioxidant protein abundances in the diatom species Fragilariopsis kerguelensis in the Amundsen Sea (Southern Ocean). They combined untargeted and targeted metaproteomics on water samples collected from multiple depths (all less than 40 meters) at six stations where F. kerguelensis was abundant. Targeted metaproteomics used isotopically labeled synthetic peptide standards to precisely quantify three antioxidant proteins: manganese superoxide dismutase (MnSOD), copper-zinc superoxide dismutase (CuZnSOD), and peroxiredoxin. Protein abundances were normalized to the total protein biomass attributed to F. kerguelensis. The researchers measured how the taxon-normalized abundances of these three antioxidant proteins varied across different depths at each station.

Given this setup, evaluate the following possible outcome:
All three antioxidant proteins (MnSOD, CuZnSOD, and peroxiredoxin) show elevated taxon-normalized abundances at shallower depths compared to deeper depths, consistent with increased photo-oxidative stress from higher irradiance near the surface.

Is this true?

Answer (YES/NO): NO